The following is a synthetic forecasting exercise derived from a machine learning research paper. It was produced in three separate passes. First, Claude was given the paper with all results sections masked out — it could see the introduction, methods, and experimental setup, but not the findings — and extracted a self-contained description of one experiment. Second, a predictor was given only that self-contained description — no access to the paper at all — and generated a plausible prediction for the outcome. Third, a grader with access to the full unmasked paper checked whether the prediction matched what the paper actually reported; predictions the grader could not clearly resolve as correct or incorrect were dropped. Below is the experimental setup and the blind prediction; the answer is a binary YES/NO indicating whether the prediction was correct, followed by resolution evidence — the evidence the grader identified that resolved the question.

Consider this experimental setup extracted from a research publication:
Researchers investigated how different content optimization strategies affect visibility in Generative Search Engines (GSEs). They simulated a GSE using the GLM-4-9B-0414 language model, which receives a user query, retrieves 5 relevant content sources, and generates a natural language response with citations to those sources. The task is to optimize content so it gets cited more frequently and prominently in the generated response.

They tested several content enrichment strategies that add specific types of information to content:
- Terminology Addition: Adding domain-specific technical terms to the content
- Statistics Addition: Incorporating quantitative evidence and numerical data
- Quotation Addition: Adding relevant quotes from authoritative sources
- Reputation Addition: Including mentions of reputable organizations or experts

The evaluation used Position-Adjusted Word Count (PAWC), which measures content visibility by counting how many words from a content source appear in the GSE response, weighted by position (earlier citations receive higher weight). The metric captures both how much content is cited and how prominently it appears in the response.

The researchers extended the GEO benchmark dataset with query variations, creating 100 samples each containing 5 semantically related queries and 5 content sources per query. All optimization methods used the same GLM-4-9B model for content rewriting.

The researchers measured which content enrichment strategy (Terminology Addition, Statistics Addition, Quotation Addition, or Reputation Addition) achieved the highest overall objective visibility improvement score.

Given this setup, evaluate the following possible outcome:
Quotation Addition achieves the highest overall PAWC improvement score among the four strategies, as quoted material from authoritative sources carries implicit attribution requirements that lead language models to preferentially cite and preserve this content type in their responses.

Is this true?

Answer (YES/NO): NO